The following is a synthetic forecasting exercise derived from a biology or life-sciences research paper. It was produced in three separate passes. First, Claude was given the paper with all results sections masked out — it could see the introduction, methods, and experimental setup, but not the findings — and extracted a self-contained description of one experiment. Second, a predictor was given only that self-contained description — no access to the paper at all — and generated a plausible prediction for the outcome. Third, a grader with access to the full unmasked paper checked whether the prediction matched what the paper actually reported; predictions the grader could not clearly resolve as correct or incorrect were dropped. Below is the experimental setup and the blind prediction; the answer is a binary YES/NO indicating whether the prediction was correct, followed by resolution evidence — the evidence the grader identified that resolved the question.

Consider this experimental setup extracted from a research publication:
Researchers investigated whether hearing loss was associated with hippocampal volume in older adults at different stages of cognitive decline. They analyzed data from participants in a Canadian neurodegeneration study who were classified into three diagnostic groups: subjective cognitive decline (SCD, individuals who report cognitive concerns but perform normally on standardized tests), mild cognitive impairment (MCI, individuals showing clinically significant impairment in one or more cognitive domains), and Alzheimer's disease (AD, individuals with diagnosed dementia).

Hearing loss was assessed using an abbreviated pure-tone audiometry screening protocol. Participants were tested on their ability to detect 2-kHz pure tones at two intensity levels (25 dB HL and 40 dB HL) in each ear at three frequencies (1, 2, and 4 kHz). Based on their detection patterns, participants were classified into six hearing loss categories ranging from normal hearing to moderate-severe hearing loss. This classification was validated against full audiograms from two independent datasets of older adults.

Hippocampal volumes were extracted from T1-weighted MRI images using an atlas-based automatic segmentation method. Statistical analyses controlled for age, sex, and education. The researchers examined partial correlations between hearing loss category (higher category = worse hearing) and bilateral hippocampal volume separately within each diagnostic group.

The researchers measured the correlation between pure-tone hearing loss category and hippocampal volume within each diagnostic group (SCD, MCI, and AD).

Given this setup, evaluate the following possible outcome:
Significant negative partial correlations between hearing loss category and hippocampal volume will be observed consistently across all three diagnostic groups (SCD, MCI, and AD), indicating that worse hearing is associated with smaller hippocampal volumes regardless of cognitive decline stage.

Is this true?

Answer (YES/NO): NO